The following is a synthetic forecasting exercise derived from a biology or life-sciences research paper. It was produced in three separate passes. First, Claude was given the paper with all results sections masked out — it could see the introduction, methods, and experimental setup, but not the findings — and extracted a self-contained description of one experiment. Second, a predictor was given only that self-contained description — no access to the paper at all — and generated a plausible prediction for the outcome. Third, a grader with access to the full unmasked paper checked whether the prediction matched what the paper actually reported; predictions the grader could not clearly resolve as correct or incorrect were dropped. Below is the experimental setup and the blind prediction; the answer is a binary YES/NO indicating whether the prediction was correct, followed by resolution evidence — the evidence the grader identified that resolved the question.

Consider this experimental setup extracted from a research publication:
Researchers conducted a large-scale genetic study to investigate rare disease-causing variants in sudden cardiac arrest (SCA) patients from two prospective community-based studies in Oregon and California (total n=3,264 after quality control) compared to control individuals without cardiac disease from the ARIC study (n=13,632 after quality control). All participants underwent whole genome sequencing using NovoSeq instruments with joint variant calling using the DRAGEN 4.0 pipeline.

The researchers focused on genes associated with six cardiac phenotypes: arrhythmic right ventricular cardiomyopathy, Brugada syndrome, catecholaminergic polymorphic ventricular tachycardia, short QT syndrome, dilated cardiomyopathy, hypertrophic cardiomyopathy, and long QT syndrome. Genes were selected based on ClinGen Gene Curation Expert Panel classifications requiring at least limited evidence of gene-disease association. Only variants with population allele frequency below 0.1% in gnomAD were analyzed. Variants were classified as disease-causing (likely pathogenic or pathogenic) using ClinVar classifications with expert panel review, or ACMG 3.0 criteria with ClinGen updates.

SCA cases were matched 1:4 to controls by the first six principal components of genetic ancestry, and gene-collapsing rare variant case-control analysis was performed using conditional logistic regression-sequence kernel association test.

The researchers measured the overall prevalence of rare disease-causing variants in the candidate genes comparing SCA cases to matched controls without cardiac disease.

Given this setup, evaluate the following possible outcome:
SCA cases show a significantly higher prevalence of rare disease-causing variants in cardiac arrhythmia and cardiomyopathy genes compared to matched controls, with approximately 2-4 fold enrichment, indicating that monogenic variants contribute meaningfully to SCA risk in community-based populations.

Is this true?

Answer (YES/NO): NO